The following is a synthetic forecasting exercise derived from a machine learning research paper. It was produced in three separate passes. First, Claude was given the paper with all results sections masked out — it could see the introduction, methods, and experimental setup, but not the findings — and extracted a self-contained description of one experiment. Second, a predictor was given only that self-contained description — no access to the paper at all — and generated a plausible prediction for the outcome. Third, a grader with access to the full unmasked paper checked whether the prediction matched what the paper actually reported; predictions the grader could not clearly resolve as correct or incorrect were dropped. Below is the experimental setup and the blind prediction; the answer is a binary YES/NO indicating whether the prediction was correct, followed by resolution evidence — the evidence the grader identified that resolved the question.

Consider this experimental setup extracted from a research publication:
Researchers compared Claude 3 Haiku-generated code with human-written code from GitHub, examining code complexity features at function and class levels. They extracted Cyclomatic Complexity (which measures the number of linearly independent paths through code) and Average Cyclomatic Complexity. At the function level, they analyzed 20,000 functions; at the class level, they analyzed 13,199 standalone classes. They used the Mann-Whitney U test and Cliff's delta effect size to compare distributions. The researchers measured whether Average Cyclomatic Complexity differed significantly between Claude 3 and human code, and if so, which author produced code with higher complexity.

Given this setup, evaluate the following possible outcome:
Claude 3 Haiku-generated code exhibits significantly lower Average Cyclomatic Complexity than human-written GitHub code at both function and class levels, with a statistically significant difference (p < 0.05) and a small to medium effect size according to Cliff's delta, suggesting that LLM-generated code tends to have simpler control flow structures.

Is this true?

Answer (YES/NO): YES